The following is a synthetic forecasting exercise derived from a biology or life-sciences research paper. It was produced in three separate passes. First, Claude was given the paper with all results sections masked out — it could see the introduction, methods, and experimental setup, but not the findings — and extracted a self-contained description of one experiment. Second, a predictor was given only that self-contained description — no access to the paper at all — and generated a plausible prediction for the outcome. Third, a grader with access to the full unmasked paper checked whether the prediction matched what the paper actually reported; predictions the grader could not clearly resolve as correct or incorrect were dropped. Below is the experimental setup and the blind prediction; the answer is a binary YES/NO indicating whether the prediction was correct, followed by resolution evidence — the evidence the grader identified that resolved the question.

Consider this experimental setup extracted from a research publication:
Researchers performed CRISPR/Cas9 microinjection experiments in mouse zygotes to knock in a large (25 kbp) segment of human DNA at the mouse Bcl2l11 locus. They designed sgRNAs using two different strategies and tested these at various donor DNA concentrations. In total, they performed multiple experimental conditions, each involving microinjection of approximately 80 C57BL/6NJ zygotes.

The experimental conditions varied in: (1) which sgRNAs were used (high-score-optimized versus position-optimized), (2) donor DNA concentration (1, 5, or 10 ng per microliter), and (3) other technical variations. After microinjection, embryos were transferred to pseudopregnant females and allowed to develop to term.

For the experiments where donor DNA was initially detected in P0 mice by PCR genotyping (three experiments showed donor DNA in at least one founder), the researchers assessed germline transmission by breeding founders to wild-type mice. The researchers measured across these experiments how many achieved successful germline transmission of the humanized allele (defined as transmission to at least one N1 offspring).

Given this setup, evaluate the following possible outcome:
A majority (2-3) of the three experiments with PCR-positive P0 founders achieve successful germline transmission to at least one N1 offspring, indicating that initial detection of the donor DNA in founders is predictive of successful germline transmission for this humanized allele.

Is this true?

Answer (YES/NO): NO